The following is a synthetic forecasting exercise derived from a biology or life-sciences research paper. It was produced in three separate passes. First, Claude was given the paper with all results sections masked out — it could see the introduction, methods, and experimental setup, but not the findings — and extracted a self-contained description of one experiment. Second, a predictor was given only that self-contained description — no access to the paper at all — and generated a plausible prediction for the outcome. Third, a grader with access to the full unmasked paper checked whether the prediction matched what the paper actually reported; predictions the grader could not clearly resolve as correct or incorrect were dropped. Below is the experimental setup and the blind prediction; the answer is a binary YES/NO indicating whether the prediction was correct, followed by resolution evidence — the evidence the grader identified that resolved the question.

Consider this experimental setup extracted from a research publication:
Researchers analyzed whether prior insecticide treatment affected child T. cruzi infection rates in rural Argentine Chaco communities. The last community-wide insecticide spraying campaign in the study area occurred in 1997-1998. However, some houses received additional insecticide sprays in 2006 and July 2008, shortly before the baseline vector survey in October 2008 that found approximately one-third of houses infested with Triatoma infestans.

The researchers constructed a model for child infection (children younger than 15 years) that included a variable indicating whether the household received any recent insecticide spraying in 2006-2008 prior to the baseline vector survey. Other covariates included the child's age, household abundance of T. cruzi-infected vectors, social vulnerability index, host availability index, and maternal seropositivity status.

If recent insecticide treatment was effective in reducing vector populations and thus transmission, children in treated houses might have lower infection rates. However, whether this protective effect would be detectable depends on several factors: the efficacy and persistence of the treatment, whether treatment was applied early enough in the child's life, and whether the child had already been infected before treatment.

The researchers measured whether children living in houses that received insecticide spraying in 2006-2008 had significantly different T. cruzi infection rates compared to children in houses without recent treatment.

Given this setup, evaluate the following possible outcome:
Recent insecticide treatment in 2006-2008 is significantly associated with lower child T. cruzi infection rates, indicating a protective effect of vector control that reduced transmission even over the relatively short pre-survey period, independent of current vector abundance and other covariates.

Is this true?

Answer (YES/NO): NO